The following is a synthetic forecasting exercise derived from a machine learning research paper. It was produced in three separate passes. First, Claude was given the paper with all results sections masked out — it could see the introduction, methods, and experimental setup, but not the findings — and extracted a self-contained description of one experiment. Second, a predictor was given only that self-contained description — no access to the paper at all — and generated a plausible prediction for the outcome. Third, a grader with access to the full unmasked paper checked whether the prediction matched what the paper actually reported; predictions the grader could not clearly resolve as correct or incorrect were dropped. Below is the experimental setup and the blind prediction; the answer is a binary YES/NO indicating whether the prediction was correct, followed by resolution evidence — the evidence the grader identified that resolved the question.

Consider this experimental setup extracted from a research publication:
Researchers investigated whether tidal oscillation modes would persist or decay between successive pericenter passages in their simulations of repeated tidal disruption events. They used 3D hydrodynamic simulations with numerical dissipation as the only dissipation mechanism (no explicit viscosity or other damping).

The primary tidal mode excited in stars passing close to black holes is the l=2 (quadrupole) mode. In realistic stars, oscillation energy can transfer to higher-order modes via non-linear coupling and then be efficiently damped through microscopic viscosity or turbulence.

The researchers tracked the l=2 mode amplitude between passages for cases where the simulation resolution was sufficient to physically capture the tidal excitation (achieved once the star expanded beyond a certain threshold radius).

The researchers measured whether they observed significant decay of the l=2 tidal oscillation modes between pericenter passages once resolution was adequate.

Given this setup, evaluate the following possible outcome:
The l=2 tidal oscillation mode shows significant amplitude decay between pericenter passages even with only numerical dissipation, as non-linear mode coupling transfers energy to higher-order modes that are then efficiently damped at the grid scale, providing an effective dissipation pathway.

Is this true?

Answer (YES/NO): NO